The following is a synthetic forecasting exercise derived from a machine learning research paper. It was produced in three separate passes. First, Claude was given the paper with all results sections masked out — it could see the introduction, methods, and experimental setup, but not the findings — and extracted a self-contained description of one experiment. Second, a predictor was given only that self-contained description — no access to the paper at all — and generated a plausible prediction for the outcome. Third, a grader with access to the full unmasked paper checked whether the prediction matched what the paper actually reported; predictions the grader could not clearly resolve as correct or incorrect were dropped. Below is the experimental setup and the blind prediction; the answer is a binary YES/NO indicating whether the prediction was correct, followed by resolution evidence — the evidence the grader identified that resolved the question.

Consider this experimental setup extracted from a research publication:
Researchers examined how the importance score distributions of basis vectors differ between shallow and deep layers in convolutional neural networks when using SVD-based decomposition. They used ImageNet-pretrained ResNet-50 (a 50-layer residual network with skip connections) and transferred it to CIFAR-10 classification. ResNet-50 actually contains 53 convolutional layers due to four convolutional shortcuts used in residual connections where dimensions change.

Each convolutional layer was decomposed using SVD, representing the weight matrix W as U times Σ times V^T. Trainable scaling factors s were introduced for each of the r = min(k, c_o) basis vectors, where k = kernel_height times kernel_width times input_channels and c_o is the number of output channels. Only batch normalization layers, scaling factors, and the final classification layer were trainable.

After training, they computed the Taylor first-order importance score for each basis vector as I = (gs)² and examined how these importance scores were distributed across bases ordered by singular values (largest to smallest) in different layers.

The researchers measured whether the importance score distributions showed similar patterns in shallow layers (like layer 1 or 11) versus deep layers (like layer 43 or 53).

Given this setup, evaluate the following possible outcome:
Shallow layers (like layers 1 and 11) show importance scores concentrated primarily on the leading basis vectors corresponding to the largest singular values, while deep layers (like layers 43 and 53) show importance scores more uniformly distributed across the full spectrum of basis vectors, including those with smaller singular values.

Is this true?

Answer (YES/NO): NO